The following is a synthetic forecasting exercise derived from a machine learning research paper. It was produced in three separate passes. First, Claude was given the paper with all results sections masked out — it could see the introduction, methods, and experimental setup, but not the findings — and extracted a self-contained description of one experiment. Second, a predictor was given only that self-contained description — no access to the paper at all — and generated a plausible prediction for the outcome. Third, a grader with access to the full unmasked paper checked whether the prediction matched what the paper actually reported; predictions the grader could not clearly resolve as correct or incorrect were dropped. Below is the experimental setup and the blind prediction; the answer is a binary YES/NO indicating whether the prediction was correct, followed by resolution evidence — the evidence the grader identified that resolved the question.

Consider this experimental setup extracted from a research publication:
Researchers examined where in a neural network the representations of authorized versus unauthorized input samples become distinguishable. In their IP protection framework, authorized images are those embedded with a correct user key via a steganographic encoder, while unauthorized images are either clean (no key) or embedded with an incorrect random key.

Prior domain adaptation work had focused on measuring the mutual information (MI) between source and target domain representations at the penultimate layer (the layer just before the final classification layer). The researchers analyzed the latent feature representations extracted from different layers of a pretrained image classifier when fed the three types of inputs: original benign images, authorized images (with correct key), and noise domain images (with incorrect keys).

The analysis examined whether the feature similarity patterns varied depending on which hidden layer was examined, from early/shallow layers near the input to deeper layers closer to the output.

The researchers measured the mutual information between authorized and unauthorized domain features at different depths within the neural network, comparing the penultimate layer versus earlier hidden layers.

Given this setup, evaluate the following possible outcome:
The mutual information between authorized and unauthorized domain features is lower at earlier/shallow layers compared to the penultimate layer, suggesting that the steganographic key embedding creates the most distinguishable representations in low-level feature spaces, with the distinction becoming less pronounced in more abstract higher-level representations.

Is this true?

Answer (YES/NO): NO